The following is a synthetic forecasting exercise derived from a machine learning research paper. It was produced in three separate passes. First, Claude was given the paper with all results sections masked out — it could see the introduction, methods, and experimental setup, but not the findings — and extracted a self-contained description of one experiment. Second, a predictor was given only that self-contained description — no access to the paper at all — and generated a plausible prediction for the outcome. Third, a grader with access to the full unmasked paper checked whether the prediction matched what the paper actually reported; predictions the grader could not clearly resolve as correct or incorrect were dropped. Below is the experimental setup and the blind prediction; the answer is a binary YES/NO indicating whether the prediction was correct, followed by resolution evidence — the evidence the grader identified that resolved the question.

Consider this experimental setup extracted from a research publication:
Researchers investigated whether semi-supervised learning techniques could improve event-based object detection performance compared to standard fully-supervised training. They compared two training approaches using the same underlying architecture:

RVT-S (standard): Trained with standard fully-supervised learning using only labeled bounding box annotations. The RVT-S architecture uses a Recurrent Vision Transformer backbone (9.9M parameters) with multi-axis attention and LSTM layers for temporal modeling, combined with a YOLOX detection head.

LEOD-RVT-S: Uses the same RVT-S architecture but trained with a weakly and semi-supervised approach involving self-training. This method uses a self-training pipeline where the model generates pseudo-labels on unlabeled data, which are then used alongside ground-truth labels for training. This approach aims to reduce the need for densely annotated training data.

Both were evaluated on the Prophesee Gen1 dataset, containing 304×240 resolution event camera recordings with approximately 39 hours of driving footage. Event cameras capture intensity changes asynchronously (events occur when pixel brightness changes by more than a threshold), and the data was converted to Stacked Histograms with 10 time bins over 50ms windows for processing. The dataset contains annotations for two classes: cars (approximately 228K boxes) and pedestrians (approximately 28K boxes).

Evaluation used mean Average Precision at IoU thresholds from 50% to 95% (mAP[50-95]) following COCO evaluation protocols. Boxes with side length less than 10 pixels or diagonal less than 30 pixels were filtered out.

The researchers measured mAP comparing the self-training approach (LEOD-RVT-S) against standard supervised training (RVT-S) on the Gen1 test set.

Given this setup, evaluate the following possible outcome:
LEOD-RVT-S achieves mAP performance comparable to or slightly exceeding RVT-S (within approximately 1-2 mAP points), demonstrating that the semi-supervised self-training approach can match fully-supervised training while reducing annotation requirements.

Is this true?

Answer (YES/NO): YES